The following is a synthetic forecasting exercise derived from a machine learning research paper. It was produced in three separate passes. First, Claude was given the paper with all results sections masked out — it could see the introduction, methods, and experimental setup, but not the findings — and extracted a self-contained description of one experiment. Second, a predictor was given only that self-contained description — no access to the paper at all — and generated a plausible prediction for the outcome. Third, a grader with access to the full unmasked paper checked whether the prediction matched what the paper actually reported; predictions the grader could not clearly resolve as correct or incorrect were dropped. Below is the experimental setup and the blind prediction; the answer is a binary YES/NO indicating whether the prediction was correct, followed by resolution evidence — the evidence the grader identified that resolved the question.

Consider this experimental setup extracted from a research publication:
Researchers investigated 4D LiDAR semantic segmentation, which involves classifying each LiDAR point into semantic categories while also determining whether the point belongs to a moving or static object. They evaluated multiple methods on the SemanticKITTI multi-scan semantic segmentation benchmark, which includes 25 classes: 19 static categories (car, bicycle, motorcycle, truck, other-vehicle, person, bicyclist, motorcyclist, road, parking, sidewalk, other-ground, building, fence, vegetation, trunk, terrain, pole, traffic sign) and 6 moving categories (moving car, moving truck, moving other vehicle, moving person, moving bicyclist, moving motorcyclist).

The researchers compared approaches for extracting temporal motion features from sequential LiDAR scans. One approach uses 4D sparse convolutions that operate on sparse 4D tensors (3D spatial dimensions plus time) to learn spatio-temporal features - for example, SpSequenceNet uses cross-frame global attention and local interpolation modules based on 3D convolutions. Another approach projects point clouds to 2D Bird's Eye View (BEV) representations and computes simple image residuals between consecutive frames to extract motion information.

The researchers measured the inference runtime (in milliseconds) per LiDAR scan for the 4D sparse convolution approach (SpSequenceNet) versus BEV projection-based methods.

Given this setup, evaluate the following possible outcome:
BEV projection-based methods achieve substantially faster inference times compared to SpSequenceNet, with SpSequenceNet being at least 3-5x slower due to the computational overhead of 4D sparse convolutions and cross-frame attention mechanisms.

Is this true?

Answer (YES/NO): YES